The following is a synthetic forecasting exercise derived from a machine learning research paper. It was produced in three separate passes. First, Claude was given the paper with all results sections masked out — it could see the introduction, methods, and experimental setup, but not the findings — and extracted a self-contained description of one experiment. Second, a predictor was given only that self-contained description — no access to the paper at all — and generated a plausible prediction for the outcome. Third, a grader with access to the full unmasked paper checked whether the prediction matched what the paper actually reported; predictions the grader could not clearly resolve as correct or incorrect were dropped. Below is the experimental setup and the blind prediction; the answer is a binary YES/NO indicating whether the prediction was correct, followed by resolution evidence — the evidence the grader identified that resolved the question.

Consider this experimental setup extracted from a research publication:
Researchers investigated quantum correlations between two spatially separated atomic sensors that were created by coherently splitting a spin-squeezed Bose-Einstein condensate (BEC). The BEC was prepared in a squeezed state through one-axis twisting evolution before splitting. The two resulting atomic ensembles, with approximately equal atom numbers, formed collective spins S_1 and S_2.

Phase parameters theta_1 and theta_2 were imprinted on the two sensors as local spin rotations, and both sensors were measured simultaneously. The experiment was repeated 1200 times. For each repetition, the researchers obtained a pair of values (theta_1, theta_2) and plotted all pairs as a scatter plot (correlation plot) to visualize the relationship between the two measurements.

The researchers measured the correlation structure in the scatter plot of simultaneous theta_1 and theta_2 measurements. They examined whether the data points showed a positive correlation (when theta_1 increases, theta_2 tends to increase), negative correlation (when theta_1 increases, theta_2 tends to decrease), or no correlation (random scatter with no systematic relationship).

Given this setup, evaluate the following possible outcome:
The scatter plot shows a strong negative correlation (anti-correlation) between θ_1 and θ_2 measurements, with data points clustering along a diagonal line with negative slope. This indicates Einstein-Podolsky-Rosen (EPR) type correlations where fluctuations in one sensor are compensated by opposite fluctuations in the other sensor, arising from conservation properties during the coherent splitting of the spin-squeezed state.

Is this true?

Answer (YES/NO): YES